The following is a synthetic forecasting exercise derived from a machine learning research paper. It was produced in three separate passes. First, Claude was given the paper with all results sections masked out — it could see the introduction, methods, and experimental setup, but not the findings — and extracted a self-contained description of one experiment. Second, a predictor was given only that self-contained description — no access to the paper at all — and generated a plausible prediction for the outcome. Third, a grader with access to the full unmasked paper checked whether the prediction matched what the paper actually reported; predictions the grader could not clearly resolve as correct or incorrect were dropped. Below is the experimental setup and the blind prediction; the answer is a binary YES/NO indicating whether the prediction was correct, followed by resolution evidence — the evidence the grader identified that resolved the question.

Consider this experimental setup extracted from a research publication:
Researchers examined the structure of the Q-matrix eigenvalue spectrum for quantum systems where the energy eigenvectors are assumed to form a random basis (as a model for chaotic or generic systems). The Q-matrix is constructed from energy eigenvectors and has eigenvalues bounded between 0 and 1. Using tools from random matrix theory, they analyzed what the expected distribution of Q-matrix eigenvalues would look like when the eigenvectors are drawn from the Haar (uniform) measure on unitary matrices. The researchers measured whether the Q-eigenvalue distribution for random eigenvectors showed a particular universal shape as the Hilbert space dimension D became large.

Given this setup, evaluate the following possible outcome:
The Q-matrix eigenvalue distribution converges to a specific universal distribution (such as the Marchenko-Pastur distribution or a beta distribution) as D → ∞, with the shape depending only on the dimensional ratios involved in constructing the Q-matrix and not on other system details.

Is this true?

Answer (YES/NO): NO